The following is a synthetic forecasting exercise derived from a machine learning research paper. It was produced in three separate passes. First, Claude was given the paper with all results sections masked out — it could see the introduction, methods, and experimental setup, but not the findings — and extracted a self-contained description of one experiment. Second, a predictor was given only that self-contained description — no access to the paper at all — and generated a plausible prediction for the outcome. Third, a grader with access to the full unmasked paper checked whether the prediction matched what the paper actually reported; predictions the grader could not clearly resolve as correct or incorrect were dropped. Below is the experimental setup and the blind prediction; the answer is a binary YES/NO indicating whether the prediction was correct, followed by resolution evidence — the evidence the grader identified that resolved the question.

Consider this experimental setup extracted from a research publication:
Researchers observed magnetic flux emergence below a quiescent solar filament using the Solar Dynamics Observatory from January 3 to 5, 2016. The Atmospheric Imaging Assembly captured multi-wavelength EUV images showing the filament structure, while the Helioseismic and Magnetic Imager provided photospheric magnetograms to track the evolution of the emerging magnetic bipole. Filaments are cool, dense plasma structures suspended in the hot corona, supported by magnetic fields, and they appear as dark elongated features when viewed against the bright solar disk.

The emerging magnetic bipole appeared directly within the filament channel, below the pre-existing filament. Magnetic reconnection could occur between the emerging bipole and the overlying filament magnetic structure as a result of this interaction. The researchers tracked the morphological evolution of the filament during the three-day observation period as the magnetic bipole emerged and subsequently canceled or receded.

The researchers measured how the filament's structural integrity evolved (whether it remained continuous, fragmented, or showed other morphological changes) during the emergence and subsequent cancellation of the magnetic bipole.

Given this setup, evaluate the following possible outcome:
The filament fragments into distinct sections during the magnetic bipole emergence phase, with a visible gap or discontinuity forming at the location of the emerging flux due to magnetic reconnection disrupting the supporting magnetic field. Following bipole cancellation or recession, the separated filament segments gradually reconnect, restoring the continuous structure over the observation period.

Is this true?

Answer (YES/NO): YES